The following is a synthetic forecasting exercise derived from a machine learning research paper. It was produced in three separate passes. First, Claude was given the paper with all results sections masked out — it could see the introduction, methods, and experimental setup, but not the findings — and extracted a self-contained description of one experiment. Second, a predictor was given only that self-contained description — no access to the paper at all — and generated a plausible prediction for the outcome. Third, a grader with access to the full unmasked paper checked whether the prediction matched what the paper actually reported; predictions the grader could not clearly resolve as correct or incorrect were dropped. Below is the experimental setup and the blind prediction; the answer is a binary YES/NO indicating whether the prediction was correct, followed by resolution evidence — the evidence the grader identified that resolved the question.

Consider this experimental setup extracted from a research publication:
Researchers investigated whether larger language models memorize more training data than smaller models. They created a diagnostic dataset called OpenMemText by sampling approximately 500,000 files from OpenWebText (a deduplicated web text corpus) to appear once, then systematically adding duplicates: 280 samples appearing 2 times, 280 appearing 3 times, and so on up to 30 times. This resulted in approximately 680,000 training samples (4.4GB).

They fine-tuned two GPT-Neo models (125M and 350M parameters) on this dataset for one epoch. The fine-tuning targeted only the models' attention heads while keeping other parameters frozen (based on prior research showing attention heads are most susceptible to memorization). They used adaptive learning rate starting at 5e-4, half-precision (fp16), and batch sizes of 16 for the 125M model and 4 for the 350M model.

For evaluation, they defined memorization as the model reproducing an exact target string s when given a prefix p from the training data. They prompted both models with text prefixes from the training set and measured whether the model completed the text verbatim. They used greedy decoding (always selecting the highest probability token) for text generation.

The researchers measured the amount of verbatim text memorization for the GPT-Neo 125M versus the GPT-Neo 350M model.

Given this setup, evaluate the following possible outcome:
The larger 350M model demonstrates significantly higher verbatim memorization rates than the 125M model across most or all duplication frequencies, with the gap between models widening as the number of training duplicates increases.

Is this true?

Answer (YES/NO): NO